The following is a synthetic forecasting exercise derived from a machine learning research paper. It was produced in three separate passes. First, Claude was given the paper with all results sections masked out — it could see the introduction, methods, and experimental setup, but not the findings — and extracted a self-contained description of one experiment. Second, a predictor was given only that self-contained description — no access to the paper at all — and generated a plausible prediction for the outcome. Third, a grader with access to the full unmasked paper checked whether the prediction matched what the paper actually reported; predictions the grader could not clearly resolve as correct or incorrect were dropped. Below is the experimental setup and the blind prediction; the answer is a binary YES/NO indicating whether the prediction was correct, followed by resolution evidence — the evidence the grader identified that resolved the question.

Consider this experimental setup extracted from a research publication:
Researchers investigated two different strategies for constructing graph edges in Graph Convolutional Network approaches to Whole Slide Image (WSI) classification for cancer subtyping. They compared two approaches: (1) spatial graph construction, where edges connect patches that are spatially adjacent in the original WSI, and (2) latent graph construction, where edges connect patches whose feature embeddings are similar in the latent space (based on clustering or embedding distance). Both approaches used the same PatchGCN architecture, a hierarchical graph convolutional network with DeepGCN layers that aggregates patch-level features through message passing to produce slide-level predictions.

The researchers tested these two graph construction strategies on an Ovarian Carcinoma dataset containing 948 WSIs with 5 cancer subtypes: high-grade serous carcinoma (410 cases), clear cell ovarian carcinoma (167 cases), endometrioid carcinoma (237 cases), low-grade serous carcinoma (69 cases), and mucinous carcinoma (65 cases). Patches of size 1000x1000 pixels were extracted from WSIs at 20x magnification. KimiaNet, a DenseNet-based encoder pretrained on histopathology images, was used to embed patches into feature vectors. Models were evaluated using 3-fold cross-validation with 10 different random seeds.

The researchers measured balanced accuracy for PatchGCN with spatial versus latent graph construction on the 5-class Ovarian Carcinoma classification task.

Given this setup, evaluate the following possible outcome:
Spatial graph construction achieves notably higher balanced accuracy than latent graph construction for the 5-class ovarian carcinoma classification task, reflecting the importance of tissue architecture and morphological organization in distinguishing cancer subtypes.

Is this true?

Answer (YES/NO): NO